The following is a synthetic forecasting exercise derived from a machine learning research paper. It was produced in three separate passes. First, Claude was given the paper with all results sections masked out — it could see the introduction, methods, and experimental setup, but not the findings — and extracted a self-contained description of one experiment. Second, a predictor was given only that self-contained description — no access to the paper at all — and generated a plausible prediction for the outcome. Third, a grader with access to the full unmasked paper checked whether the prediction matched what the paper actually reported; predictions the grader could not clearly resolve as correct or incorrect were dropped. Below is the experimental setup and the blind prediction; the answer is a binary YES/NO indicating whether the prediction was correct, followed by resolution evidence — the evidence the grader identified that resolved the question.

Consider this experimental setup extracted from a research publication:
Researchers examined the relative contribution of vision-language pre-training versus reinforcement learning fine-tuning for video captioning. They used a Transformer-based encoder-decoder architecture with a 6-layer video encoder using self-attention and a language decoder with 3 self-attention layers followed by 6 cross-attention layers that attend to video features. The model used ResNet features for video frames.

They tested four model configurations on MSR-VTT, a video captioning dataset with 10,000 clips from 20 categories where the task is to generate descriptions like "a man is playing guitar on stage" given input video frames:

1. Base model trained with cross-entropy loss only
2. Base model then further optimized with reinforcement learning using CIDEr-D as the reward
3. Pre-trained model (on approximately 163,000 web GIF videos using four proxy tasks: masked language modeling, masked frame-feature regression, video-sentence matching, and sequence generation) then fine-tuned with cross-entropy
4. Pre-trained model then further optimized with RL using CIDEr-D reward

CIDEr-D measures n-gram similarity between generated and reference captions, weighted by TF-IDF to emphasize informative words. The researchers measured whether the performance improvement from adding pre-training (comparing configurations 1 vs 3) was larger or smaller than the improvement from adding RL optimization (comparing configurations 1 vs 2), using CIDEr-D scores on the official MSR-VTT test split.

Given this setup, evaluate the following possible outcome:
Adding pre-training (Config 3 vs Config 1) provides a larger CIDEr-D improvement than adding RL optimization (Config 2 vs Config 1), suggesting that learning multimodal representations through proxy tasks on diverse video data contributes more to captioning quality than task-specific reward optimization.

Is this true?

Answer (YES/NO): NO